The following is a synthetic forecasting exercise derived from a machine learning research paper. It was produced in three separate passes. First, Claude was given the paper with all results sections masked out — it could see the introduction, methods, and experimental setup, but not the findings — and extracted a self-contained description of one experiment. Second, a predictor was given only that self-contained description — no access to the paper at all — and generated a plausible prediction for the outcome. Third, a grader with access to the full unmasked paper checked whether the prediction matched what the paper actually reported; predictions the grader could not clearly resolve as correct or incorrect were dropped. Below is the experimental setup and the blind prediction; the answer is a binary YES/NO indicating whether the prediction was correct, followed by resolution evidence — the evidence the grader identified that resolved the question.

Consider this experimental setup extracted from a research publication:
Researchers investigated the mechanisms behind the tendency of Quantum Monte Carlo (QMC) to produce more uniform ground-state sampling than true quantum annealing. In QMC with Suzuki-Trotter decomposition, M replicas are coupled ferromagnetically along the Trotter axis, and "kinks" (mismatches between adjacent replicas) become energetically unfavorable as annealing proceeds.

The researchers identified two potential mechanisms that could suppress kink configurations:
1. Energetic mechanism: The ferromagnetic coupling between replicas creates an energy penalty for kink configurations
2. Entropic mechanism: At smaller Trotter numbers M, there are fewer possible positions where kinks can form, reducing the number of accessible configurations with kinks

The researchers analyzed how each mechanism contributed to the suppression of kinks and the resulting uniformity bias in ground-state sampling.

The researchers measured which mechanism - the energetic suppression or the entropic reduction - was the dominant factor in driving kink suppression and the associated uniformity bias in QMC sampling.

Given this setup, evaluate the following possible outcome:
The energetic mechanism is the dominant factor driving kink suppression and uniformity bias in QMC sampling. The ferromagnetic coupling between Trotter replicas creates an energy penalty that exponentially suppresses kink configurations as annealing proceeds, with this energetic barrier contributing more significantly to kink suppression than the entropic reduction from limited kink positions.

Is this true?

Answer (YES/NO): NO